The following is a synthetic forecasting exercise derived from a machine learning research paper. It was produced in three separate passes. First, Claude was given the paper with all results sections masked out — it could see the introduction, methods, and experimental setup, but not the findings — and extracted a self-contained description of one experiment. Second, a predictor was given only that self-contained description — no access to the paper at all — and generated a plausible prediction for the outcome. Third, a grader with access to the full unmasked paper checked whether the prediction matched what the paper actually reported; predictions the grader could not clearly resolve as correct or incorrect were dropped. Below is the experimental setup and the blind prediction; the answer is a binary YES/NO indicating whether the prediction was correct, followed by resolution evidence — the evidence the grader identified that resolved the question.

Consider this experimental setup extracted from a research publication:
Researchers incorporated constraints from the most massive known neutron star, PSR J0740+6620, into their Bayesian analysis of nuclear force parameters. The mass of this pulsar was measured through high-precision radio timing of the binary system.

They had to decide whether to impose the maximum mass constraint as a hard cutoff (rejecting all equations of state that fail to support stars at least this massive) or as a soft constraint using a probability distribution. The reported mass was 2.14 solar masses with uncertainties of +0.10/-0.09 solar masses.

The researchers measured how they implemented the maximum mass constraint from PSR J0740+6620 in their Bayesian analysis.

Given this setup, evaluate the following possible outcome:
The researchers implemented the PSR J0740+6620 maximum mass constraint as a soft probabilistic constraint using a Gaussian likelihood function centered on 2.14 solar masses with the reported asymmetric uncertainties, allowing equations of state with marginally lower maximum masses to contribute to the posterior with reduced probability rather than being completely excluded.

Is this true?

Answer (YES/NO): NO